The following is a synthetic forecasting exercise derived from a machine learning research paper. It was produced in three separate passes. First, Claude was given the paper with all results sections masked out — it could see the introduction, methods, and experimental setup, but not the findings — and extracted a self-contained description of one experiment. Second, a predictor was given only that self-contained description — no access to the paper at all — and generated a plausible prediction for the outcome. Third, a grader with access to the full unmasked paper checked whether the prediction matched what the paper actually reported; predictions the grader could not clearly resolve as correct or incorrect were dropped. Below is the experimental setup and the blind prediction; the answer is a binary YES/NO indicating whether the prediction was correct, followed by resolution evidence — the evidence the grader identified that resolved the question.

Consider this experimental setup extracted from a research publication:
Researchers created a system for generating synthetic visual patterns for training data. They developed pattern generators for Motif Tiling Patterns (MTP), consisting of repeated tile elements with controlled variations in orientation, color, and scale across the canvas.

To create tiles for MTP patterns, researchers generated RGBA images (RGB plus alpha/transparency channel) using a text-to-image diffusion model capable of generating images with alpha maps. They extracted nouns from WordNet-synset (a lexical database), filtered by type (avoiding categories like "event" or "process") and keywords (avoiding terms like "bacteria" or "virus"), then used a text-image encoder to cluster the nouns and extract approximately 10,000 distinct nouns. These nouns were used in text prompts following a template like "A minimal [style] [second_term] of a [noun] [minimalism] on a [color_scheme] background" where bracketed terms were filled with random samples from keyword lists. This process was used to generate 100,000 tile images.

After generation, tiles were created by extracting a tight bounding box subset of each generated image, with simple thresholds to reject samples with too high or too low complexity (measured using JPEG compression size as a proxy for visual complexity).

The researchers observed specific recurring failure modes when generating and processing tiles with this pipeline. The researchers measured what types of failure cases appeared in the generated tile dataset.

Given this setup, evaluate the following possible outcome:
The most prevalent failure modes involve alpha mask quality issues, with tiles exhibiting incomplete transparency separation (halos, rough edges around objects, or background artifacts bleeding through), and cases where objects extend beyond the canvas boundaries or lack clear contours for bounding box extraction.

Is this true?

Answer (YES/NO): NO